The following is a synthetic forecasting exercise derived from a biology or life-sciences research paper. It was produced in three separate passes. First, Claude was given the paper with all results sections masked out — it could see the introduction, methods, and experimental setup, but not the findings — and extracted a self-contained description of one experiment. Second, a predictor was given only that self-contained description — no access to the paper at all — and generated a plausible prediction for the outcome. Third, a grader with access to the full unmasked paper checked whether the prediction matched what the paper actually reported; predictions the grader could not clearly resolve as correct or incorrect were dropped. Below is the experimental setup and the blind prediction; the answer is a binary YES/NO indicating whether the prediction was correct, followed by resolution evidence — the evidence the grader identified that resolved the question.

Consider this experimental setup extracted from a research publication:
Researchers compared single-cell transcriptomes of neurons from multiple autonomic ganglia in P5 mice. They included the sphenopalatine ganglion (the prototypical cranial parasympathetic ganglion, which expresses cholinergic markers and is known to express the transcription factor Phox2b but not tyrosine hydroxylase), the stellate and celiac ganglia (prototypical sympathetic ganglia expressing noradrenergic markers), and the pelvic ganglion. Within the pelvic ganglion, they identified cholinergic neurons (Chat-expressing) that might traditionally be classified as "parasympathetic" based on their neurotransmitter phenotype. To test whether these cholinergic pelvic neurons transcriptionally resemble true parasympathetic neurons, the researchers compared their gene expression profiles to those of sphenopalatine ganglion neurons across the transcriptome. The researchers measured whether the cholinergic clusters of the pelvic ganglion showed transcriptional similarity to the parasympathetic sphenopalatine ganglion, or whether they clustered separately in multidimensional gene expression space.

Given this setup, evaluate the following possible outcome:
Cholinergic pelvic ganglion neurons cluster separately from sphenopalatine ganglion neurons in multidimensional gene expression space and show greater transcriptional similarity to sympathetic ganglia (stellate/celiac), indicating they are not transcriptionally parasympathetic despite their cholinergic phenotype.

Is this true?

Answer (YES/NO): YES